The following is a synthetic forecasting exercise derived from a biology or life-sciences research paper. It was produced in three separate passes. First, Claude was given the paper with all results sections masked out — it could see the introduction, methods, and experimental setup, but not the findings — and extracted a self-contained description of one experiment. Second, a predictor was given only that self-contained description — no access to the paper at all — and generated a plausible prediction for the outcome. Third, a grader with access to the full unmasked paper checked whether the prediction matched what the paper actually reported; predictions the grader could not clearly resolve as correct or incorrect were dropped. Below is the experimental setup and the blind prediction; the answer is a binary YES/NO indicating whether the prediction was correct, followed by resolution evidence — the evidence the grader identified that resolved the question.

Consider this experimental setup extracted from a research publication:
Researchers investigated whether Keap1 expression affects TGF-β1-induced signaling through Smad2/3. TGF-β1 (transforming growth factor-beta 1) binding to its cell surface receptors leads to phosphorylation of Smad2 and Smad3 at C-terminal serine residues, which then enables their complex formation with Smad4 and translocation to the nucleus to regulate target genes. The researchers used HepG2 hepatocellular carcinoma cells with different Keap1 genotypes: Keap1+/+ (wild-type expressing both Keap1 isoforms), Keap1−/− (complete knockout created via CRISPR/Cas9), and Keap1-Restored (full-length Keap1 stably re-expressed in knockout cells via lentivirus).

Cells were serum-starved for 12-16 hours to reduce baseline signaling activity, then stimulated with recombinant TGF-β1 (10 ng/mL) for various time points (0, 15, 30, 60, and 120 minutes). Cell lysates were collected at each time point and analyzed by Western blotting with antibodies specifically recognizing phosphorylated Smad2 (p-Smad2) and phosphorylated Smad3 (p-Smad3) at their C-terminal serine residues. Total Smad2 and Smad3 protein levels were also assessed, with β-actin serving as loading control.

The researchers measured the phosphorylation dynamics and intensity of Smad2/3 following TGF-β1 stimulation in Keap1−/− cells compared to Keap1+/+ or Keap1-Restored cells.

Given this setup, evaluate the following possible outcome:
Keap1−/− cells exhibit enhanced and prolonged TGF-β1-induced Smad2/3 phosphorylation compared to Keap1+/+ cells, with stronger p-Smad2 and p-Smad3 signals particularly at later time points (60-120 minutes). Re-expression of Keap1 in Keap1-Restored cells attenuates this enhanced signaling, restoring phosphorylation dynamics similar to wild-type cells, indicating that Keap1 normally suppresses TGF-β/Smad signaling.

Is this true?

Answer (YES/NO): NO